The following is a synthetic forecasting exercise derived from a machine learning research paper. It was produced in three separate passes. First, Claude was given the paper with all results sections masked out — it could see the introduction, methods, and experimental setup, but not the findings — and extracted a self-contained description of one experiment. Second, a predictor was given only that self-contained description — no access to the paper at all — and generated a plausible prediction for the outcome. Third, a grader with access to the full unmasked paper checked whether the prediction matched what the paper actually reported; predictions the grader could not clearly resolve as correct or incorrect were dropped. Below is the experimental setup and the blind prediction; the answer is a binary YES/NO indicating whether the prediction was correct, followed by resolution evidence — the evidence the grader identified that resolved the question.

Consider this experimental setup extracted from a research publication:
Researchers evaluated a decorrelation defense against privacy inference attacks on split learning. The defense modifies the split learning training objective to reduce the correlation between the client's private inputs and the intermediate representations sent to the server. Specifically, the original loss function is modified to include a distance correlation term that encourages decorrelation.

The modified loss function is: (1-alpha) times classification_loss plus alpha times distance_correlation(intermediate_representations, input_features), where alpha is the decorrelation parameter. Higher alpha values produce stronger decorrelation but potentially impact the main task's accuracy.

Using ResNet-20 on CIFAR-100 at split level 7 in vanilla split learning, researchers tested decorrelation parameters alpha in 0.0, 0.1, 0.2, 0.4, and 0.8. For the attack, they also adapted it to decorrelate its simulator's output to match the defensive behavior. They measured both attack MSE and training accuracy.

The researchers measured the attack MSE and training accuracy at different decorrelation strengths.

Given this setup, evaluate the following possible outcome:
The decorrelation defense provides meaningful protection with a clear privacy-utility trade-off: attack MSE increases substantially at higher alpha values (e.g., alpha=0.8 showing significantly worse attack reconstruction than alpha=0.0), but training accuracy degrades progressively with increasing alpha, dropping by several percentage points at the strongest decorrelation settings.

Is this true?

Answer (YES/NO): NO